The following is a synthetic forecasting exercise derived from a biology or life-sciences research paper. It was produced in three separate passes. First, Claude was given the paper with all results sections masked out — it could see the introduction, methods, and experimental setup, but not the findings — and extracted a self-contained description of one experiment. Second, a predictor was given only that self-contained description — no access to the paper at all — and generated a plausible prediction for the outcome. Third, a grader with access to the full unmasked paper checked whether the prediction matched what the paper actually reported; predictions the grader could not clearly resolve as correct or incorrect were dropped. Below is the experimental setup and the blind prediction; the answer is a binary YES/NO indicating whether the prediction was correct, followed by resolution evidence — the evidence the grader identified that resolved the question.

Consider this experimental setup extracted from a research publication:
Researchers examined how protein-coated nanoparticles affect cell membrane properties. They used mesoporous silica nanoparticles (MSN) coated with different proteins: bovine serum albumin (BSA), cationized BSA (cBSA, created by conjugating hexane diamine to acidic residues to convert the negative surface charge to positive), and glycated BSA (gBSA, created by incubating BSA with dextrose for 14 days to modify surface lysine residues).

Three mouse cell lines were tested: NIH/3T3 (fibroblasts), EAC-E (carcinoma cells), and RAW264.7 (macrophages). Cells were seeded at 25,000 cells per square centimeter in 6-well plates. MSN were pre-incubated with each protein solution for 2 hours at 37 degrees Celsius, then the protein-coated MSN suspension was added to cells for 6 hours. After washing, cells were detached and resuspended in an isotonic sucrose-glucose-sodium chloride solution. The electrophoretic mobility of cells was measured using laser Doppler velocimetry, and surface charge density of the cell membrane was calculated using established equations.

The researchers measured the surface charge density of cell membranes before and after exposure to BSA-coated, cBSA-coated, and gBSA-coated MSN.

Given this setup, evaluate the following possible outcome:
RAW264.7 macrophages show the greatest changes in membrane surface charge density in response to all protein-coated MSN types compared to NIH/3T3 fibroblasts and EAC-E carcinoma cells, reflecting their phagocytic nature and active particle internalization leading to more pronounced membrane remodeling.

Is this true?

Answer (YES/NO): NO